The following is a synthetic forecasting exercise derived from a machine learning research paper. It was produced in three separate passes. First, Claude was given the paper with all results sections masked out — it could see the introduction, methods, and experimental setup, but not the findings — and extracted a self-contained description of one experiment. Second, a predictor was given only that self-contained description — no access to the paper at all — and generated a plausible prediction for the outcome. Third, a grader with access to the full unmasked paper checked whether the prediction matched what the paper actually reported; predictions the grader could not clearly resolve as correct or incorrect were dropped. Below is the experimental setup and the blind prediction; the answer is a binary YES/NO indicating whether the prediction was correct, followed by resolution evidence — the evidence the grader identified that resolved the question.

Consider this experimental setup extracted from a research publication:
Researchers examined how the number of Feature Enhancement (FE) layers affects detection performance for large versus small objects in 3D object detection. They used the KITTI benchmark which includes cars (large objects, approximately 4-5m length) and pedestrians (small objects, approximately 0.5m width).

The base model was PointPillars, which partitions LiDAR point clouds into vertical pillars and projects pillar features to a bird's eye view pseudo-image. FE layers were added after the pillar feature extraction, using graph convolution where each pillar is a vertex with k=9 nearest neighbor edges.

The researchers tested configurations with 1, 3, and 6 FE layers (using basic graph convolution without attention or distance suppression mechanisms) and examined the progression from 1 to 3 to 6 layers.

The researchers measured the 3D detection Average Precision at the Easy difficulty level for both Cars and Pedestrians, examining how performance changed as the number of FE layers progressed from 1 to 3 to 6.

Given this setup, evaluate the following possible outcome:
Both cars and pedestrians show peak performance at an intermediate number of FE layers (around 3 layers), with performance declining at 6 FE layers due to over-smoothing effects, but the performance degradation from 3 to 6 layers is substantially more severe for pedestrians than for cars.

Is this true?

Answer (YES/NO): NO